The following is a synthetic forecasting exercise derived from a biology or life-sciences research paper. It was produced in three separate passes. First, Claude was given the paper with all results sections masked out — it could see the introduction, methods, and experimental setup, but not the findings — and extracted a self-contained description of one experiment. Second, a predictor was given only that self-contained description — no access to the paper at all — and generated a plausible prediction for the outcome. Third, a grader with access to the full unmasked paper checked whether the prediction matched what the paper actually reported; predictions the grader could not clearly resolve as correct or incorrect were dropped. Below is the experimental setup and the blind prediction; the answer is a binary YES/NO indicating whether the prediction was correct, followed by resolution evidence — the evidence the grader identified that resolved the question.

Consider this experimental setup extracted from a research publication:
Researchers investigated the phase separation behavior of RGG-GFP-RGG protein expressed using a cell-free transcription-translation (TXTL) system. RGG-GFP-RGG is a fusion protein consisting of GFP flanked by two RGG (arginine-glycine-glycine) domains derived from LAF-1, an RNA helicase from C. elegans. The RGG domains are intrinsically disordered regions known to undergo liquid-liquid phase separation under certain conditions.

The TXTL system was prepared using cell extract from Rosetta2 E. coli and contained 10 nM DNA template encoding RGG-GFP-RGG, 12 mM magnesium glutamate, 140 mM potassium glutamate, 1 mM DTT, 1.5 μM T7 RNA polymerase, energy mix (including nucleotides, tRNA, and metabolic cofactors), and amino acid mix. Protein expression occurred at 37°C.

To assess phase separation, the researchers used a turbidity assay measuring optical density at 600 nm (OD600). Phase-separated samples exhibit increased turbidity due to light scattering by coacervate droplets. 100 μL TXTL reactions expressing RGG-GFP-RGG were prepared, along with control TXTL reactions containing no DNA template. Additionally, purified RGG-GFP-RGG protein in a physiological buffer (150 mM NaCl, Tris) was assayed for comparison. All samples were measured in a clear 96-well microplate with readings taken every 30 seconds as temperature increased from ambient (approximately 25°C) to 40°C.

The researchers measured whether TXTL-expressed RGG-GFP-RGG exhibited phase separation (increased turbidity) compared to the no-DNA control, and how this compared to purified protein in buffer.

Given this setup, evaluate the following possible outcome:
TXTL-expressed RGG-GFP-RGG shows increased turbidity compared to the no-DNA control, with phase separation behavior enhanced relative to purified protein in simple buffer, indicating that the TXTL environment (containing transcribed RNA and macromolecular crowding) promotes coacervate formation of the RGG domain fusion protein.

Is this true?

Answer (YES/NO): YES